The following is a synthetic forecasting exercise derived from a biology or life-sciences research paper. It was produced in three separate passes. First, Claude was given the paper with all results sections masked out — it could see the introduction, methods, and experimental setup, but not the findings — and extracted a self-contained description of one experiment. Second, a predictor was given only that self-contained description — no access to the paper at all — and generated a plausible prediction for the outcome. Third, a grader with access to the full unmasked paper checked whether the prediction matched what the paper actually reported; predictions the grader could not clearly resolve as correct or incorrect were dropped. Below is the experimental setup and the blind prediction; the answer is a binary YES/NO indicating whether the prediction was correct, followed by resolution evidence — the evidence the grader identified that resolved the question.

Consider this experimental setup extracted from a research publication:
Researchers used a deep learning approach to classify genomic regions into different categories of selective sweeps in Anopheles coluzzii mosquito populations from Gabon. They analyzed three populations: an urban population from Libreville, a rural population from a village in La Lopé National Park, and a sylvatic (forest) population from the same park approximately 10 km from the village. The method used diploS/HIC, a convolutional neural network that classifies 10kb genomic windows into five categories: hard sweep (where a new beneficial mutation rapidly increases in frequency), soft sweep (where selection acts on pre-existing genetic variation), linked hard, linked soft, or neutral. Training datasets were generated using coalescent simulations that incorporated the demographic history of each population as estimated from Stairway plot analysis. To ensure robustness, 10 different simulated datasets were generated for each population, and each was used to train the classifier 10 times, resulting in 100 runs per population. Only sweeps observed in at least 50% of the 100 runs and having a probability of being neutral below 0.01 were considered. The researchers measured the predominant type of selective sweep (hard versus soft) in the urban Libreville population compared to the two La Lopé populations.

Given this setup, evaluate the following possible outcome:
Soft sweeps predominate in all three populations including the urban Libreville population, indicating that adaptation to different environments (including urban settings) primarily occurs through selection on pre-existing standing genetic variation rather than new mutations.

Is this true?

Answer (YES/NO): NO